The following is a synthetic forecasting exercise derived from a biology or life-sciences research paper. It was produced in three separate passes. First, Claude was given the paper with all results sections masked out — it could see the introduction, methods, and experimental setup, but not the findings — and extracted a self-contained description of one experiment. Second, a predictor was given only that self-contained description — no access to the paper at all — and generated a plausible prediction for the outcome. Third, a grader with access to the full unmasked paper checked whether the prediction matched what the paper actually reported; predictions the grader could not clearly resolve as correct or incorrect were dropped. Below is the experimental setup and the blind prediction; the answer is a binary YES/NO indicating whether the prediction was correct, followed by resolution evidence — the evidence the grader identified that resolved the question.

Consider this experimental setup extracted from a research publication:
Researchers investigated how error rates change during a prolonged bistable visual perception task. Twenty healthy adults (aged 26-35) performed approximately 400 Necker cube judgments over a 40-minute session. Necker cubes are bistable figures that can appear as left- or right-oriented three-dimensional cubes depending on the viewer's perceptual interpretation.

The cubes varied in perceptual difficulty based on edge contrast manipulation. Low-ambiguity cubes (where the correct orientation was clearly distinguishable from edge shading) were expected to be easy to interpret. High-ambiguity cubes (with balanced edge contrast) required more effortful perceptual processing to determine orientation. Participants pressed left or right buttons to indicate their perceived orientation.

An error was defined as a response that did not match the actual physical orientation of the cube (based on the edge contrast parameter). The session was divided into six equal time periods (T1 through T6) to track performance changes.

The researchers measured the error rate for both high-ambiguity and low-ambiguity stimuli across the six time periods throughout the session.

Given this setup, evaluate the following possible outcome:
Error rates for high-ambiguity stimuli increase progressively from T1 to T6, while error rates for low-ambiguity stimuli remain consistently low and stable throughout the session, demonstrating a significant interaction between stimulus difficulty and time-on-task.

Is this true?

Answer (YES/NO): NO